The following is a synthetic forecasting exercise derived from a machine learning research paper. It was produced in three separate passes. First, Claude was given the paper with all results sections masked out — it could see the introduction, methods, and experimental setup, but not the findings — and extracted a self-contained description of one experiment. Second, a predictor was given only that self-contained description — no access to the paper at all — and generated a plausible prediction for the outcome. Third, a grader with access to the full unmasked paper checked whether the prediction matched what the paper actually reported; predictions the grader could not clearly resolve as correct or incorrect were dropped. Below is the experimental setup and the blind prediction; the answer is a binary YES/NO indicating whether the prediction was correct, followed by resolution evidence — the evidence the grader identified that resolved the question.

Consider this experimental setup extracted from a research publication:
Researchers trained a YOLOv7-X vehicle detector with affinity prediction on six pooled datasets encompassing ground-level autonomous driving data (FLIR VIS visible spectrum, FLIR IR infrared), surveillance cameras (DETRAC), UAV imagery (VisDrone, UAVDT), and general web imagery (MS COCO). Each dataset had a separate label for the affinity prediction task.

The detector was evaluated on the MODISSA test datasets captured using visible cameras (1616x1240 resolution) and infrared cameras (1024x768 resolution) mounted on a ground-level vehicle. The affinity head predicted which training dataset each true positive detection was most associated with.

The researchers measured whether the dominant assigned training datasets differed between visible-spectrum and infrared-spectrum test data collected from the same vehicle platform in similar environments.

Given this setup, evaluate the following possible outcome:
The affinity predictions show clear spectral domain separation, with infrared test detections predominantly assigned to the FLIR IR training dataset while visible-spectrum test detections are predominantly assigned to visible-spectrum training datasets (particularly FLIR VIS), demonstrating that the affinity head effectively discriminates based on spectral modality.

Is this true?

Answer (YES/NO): YES